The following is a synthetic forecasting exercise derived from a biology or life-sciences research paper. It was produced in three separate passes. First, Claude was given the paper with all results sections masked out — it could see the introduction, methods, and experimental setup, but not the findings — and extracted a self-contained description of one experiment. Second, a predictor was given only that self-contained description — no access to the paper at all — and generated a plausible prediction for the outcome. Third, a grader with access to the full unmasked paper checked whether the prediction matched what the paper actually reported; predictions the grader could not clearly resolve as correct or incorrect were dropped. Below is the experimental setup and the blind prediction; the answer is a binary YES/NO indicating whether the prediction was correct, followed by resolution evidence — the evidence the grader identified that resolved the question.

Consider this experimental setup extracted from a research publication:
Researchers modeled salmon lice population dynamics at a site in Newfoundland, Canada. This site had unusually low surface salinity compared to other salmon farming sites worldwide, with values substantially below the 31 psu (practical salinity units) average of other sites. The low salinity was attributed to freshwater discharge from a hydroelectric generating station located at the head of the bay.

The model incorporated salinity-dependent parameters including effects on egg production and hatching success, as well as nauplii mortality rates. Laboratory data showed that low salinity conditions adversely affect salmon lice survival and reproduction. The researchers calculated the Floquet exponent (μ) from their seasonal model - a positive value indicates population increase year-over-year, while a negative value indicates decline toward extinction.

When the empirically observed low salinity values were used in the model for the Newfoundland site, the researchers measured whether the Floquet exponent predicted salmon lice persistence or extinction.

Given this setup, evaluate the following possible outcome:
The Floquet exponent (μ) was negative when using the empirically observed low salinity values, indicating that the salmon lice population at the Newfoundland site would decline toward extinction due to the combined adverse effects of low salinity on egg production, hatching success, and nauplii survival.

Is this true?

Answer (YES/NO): YES